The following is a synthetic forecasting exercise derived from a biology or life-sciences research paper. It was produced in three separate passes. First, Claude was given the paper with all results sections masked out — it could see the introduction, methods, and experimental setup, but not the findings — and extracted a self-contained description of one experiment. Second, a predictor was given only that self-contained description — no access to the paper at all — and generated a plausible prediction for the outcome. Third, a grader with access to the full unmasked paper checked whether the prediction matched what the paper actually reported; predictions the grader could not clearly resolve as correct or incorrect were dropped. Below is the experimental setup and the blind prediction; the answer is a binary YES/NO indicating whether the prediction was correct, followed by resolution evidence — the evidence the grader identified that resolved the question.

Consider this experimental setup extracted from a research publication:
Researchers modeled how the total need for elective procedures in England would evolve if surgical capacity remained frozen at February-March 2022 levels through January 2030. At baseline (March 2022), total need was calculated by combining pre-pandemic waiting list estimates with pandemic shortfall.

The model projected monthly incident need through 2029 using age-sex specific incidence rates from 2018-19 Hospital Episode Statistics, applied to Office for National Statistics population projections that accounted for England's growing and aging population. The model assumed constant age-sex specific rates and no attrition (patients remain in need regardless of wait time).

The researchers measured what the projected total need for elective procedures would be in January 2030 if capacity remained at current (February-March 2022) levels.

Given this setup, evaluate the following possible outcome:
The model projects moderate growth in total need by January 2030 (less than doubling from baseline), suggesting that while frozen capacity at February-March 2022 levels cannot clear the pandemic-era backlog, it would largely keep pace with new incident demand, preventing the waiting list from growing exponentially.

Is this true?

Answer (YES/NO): NO